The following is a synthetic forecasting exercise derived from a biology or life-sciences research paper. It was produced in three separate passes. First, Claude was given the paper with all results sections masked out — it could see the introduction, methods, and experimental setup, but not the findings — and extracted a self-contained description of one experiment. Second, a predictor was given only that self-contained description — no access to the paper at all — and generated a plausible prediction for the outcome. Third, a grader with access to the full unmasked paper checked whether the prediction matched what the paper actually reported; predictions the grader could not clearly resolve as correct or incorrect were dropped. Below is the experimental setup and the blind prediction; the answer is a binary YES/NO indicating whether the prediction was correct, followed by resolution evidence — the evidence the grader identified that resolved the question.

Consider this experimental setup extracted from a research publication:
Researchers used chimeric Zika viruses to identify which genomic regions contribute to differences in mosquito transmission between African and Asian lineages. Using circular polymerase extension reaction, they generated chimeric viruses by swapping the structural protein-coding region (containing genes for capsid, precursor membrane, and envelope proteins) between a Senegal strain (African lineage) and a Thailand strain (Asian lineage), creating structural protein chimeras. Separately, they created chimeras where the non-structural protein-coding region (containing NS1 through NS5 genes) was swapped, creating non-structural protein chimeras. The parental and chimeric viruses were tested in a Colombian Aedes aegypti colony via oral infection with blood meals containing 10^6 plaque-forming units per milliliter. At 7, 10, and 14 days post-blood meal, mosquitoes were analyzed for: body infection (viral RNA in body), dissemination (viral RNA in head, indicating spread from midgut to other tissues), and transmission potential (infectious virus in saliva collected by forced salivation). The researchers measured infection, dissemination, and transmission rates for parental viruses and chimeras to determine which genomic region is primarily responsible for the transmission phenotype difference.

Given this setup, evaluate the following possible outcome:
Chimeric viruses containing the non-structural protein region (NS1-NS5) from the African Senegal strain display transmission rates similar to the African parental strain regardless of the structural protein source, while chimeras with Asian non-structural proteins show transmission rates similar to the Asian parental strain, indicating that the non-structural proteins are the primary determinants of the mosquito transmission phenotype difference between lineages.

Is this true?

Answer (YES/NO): NO